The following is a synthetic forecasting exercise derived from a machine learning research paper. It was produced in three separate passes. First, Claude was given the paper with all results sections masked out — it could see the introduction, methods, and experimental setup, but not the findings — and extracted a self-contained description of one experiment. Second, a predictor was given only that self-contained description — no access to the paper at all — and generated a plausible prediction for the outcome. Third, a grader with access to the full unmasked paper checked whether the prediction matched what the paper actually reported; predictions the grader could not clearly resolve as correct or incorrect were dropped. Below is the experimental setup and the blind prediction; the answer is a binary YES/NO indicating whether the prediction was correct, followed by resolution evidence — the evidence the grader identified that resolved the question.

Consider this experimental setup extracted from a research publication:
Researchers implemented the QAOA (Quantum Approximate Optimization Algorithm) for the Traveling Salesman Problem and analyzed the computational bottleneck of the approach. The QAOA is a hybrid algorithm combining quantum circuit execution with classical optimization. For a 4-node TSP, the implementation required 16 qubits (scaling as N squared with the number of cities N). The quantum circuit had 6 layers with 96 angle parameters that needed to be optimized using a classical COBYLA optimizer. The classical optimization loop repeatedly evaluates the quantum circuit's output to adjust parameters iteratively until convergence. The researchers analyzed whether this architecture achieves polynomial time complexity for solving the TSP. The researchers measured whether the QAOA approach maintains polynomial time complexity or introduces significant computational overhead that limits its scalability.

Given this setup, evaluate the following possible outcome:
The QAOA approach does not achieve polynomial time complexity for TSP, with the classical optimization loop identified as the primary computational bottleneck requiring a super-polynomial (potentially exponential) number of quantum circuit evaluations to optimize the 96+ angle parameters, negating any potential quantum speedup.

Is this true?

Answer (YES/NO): YES